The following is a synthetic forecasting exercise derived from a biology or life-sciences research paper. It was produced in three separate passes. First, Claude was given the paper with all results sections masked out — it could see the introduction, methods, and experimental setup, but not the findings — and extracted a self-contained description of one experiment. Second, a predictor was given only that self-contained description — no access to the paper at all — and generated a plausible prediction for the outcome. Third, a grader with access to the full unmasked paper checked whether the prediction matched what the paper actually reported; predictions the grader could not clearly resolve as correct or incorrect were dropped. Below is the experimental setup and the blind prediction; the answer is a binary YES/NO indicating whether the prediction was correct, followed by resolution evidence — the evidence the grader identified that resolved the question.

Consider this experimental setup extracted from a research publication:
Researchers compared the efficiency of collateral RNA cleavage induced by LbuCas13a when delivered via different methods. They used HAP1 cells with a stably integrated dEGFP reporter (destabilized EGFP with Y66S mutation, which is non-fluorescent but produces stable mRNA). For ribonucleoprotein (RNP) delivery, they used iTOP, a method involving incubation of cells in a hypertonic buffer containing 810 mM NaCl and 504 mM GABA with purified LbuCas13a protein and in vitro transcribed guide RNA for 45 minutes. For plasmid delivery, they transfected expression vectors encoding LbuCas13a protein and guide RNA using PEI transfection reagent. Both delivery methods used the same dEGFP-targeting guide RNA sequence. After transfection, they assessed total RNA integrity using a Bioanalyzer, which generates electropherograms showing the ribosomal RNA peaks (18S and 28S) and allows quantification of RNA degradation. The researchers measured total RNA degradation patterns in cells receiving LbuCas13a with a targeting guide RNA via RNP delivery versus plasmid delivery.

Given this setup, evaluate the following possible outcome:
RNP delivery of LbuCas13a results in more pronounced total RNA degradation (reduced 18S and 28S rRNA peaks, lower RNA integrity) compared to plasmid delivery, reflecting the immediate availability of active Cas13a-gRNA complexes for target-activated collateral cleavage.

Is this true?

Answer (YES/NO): YES